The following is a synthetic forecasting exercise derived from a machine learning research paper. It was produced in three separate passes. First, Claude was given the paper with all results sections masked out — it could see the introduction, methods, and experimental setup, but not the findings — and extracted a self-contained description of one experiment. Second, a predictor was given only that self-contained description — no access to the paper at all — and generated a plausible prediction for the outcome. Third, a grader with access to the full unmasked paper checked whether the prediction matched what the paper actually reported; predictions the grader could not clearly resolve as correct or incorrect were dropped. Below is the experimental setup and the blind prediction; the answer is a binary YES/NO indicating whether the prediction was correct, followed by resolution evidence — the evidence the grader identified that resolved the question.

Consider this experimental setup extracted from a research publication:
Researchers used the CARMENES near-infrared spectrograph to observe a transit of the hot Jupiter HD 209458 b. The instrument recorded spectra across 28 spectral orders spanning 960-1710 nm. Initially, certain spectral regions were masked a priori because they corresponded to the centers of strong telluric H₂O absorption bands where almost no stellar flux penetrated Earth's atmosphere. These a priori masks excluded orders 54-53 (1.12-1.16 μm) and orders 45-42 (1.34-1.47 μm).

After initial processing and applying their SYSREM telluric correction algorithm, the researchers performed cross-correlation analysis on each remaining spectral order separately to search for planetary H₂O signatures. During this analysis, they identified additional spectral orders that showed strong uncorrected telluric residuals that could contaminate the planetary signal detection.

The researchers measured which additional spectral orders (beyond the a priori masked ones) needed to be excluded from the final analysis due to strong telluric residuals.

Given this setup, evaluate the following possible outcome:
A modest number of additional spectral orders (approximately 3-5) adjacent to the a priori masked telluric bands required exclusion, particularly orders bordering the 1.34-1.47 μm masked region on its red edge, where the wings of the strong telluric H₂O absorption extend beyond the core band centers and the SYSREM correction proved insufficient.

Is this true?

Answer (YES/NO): NO